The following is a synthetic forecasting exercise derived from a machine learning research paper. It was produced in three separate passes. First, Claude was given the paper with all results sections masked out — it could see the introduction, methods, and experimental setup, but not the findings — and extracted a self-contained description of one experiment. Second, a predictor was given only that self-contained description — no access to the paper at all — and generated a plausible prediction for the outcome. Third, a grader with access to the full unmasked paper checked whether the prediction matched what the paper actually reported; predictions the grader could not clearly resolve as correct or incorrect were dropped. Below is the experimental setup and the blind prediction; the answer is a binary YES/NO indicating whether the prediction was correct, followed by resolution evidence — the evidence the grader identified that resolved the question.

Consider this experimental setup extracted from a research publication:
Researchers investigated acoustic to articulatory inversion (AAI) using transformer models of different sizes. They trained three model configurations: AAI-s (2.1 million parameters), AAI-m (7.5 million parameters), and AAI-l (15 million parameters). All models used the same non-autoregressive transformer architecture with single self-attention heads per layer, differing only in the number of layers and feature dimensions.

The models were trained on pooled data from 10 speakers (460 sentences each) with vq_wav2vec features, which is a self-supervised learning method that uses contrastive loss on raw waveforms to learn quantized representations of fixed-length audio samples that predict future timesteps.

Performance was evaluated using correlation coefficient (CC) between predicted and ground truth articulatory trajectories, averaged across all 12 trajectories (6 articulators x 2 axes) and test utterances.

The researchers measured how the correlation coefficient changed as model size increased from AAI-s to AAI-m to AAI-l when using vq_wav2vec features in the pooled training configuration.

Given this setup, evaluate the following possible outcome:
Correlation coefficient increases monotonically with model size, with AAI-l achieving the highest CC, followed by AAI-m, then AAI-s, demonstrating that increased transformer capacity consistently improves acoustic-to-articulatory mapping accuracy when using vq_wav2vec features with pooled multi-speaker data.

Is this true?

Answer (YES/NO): YES